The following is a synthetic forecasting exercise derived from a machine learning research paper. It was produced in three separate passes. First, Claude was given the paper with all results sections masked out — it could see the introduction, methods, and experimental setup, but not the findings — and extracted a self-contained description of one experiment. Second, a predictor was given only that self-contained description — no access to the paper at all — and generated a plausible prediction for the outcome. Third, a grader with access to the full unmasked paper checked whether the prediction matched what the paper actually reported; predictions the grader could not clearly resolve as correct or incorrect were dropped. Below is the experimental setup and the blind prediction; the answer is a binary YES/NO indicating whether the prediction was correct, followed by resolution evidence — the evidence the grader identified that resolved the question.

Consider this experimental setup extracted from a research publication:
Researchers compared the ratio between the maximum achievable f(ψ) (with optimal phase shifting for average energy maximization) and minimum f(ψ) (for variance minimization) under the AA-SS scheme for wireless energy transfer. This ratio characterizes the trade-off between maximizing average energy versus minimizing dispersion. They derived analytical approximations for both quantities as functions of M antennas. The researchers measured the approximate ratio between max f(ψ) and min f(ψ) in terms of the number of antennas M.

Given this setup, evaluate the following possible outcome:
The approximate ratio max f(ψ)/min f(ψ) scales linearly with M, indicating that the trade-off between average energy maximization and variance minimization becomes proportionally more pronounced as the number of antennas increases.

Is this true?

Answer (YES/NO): NO